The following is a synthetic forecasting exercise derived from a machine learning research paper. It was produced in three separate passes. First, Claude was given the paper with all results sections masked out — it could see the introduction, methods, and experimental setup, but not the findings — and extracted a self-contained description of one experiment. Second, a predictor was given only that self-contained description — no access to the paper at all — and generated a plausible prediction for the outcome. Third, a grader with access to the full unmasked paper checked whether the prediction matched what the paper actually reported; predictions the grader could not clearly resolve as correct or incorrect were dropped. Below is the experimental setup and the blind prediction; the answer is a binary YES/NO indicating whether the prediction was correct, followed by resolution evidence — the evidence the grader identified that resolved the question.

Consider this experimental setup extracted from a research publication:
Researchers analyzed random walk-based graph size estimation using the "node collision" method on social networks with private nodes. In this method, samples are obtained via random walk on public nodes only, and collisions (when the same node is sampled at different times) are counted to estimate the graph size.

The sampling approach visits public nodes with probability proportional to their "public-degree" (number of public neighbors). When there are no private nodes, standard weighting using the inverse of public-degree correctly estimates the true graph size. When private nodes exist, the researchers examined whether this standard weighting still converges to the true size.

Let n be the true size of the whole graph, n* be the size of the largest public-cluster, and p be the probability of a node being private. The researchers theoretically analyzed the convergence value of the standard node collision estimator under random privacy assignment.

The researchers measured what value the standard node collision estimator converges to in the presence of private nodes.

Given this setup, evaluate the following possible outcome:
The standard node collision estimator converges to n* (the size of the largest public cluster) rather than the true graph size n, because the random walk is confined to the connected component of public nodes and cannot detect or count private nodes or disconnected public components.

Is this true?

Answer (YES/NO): YES